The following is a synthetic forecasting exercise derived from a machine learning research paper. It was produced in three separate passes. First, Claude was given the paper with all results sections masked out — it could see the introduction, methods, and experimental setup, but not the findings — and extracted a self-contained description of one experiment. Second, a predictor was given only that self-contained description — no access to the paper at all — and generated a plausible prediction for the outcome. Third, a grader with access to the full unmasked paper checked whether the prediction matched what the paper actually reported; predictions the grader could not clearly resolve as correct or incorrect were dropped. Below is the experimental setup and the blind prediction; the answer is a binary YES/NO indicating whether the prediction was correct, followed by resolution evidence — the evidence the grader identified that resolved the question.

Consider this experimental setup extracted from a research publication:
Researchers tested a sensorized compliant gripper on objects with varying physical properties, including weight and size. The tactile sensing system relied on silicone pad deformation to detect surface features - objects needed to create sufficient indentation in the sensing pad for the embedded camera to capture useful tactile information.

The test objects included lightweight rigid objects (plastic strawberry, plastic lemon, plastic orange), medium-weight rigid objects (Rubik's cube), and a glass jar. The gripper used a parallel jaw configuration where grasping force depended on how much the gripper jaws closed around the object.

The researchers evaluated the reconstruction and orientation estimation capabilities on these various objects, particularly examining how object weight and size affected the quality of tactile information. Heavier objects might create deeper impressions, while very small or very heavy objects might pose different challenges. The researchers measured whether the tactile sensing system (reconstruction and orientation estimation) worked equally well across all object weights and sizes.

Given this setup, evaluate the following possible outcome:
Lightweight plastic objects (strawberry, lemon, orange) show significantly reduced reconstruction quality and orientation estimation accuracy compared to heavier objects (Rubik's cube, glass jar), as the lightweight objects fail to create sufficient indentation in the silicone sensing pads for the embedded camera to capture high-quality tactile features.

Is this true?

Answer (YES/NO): NO